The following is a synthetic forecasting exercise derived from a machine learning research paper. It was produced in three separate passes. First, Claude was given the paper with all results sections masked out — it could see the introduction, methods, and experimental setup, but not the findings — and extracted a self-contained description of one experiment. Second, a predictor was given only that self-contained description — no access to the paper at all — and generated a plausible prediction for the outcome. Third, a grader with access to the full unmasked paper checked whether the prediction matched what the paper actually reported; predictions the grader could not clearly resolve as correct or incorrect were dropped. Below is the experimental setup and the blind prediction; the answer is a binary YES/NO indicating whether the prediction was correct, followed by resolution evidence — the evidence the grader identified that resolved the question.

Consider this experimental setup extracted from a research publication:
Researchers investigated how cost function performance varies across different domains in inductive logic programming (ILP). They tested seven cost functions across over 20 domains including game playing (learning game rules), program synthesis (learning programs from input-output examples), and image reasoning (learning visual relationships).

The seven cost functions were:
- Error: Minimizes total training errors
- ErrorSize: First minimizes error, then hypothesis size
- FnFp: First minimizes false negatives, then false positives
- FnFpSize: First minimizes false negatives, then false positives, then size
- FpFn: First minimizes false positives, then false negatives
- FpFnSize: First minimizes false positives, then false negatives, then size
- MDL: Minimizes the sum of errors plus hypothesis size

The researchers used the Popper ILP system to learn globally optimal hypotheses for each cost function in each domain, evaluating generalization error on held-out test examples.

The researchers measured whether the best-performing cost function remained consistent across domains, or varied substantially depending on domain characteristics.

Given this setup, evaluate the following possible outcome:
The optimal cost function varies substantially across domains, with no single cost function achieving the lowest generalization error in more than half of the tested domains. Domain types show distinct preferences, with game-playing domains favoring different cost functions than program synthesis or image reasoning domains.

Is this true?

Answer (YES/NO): NO